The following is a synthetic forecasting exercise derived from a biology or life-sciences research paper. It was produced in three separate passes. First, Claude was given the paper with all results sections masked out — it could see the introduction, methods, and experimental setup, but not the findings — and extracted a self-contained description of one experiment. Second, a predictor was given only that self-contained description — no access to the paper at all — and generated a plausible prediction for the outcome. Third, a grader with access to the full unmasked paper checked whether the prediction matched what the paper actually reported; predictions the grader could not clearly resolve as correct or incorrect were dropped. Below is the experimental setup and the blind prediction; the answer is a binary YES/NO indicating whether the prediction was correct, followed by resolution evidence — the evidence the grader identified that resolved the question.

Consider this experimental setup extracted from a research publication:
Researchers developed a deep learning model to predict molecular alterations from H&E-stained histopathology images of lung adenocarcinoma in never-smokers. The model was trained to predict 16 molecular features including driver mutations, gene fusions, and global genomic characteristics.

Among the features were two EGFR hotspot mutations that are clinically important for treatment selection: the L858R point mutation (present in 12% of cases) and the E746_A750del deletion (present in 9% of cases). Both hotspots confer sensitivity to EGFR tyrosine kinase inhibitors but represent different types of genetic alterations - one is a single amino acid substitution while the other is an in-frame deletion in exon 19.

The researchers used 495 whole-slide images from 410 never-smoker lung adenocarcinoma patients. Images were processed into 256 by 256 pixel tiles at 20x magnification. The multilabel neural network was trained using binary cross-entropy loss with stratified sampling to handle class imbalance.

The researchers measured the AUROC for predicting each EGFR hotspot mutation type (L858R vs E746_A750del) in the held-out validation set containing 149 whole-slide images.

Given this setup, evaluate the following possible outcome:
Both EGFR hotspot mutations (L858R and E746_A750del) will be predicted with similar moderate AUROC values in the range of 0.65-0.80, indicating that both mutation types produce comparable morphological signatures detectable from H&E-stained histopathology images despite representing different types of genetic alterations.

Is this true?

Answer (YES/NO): NO